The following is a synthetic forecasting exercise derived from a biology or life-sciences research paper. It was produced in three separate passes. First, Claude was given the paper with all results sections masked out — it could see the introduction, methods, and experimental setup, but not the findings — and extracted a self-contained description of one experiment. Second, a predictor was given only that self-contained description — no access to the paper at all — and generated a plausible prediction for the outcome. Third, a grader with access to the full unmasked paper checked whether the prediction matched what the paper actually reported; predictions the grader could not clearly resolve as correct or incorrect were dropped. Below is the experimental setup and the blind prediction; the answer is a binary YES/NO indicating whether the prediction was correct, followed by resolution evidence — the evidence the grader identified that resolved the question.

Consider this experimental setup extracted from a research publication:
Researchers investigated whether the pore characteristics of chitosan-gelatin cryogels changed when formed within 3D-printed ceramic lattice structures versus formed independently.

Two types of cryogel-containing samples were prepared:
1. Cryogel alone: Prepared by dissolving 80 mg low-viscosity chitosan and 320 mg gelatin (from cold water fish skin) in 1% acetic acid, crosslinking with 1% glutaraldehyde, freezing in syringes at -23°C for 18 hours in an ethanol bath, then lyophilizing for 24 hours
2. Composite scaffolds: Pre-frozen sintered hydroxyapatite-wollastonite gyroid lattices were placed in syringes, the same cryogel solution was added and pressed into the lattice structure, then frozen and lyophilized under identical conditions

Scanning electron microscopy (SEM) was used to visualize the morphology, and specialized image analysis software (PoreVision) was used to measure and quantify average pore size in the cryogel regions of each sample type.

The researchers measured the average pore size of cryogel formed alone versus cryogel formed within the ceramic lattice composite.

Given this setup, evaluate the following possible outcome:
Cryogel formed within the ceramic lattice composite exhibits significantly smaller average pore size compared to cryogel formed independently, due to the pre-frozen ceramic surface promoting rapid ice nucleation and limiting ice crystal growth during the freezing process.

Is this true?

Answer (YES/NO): NO